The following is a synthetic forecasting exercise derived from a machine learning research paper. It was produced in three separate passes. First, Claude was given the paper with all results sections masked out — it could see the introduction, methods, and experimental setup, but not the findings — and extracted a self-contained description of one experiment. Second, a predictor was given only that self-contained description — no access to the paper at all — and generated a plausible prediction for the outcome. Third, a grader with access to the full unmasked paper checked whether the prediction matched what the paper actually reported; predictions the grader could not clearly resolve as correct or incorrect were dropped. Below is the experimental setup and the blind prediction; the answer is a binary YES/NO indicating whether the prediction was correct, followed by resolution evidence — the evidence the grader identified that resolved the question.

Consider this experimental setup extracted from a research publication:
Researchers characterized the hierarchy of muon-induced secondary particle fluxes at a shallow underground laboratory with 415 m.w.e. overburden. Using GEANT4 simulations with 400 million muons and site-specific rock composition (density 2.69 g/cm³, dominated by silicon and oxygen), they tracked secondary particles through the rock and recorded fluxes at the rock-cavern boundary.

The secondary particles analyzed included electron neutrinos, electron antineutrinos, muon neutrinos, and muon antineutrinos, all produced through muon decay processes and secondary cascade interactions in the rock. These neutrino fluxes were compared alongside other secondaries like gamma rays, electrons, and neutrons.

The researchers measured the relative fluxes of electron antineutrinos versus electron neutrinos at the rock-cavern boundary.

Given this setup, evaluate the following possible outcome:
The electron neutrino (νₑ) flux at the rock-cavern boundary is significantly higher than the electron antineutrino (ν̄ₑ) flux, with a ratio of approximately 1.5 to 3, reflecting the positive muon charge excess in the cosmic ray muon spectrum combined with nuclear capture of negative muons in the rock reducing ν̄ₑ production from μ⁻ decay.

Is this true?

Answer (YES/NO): NO